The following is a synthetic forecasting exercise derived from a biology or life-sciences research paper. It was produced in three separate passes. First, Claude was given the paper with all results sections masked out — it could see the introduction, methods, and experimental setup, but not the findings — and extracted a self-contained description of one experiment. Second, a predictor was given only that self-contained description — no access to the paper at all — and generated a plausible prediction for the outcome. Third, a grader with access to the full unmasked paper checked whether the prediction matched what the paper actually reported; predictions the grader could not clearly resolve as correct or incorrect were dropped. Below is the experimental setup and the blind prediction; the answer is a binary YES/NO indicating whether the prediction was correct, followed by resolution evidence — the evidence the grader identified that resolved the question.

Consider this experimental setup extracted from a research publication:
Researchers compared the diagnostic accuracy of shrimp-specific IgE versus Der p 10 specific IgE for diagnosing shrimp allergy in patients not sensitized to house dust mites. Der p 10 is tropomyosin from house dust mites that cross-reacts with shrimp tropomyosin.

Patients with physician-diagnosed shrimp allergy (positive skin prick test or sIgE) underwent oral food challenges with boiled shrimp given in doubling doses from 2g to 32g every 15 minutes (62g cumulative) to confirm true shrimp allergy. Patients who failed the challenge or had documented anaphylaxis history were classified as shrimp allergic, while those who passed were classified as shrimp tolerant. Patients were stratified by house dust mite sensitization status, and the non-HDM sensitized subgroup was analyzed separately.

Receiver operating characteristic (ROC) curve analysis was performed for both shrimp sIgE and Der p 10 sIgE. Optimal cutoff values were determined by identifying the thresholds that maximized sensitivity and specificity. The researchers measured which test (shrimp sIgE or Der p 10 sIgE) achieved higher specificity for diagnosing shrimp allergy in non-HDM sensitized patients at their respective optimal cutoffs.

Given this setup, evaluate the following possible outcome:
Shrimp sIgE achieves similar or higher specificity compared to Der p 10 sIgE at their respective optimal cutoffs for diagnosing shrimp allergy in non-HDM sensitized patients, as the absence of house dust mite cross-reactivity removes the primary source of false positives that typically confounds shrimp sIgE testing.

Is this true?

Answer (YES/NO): NO